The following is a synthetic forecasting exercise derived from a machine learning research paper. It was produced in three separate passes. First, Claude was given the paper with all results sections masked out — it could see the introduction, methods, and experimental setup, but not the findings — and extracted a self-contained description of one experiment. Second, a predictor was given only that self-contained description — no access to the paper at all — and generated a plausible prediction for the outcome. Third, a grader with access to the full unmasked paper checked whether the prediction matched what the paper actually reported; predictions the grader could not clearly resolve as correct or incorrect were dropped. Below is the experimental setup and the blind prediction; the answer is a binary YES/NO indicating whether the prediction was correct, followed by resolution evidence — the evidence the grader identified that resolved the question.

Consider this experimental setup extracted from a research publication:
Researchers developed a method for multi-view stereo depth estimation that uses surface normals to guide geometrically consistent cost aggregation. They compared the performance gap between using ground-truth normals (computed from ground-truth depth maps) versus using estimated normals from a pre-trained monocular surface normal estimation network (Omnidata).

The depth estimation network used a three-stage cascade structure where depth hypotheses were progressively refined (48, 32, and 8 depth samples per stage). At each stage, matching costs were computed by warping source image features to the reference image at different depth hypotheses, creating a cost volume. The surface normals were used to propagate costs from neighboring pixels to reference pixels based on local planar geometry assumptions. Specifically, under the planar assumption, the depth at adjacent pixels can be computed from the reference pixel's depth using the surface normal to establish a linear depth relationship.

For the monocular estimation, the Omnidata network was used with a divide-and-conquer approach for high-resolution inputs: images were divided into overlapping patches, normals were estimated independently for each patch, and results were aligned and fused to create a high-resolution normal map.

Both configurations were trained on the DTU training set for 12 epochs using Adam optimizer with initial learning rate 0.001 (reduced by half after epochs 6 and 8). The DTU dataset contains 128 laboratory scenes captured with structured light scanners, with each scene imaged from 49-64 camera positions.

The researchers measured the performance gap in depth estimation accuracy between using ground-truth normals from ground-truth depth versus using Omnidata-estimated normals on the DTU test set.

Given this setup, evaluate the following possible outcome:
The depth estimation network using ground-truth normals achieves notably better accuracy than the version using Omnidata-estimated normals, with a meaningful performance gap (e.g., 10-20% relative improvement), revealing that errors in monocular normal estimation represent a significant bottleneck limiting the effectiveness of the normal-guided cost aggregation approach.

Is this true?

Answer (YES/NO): YES